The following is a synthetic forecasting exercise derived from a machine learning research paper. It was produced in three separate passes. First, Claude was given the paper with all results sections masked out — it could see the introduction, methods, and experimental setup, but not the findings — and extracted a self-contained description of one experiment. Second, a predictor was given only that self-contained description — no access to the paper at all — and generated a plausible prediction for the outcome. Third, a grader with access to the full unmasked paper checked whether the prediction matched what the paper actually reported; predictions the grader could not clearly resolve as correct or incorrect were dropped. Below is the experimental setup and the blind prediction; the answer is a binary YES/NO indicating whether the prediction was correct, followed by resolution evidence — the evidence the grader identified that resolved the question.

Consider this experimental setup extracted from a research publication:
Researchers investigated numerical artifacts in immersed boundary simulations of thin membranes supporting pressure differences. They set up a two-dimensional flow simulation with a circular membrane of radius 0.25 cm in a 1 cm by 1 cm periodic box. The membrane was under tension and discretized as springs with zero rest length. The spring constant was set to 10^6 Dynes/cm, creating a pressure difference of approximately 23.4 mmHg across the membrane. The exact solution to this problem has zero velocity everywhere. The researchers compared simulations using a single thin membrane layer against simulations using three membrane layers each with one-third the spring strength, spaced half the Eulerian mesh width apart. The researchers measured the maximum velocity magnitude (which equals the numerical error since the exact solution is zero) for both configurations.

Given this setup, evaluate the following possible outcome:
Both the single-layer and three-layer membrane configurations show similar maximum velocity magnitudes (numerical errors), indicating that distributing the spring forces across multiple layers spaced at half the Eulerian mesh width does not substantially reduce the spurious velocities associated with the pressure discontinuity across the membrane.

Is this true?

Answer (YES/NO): NO